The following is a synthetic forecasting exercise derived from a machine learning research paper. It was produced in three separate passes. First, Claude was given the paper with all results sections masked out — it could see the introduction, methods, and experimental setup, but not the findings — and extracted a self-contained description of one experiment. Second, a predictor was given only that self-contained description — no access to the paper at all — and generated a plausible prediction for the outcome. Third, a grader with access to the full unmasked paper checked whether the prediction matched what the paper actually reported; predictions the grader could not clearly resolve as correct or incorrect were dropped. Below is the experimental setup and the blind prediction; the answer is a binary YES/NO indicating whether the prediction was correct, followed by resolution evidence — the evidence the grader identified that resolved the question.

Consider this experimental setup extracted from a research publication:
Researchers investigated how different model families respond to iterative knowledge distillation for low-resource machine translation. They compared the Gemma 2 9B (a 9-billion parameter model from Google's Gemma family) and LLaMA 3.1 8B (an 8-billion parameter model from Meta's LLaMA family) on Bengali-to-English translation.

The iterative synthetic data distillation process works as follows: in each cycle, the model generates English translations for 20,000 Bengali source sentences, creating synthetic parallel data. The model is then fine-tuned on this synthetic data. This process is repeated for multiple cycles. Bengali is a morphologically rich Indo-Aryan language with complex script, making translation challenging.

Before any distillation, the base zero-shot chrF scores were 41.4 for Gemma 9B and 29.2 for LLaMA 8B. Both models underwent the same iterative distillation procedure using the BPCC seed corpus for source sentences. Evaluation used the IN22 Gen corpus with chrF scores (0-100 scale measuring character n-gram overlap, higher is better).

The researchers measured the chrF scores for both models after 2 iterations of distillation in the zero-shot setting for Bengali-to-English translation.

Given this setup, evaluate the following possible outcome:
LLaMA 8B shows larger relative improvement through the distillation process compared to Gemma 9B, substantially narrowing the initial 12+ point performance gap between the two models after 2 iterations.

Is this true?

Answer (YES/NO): NO